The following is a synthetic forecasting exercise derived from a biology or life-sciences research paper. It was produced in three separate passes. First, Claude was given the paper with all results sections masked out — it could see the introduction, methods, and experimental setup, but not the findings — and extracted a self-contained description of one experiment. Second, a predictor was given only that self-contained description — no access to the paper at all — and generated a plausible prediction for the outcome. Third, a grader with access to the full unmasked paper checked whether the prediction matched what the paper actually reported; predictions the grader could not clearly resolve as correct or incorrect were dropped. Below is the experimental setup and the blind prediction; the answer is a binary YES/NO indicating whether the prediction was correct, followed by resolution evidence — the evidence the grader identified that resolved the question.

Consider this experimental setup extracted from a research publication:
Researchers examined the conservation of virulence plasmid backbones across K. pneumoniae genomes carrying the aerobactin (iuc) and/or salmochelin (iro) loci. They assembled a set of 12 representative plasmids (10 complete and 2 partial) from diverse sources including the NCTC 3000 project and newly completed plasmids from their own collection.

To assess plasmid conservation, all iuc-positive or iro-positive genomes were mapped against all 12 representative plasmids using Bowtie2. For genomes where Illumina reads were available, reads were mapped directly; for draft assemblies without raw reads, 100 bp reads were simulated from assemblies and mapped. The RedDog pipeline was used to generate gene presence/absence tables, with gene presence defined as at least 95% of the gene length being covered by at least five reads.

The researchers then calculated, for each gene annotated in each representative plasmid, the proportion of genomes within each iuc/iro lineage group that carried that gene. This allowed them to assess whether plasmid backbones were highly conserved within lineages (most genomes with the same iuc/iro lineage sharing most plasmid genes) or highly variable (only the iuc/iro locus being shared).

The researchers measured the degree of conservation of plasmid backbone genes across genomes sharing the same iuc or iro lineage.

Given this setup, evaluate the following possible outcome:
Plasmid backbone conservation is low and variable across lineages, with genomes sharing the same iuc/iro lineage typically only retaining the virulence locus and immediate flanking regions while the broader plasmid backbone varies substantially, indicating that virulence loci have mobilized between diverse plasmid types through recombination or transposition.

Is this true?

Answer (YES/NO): NO